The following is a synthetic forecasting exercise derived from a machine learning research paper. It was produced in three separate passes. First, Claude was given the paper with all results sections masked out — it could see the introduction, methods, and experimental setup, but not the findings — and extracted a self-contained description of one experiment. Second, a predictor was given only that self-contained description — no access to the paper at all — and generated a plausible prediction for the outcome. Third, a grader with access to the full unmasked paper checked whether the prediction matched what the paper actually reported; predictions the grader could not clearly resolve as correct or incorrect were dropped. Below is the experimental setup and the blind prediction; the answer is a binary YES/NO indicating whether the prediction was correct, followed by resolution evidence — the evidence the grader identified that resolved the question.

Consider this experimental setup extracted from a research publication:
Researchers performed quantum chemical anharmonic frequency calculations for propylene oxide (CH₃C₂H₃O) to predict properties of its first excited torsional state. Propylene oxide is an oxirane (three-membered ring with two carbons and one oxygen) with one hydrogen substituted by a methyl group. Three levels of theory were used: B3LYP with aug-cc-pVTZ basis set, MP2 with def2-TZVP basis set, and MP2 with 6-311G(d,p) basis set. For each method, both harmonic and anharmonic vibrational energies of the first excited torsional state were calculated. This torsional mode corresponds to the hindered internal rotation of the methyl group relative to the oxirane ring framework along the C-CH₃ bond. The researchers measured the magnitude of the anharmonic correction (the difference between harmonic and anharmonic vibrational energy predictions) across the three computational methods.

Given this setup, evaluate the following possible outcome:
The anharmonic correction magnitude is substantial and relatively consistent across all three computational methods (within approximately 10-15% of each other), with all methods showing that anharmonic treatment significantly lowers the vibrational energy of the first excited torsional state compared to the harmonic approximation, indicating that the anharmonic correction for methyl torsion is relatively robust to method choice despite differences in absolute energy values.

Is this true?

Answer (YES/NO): YES